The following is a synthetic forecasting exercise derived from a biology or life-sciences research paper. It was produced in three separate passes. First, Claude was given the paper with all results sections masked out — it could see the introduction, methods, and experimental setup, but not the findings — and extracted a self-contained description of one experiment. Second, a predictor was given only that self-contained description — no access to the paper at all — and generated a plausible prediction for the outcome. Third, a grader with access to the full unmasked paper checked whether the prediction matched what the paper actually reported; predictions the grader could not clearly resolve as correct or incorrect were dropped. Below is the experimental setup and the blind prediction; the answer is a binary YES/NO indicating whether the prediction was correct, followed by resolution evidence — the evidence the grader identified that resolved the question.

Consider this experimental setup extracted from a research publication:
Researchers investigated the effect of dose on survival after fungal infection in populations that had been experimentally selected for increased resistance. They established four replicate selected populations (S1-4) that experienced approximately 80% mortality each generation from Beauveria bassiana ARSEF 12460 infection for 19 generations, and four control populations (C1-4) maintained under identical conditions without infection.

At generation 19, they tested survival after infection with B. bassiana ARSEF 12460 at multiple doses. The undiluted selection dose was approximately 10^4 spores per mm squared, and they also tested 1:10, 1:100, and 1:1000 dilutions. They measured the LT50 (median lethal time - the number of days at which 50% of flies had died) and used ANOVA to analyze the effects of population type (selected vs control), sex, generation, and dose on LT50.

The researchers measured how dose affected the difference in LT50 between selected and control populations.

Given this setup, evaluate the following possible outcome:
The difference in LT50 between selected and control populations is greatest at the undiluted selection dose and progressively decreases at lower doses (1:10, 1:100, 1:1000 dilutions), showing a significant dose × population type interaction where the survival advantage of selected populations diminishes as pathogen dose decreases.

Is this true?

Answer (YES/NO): NO